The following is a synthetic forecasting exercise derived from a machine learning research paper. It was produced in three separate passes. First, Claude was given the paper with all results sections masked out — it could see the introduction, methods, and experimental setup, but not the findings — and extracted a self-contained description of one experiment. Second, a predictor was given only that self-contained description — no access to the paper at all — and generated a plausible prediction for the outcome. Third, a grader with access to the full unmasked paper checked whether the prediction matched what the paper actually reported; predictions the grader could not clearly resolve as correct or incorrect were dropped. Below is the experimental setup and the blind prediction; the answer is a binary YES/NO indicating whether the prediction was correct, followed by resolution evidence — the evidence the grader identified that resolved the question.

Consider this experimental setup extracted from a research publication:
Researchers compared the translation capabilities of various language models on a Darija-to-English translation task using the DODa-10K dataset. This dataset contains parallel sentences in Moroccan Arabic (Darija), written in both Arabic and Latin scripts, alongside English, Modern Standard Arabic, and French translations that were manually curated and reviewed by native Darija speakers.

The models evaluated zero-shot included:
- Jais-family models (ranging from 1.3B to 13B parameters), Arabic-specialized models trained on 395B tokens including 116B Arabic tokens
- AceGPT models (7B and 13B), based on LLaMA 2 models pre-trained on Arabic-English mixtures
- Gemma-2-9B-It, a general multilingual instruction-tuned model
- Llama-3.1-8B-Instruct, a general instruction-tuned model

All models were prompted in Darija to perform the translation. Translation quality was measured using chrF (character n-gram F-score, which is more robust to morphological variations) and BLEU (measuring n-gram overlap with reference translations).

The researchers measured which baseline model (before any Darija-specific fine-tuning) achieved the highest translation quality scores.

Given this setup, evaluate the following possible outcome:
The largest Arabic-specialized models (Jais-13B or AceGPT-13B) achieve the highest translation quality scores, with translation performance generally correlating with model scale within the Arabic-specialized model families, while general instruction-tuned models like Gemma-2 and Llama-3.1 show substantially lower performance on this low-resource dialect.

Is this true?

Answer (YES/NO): NO